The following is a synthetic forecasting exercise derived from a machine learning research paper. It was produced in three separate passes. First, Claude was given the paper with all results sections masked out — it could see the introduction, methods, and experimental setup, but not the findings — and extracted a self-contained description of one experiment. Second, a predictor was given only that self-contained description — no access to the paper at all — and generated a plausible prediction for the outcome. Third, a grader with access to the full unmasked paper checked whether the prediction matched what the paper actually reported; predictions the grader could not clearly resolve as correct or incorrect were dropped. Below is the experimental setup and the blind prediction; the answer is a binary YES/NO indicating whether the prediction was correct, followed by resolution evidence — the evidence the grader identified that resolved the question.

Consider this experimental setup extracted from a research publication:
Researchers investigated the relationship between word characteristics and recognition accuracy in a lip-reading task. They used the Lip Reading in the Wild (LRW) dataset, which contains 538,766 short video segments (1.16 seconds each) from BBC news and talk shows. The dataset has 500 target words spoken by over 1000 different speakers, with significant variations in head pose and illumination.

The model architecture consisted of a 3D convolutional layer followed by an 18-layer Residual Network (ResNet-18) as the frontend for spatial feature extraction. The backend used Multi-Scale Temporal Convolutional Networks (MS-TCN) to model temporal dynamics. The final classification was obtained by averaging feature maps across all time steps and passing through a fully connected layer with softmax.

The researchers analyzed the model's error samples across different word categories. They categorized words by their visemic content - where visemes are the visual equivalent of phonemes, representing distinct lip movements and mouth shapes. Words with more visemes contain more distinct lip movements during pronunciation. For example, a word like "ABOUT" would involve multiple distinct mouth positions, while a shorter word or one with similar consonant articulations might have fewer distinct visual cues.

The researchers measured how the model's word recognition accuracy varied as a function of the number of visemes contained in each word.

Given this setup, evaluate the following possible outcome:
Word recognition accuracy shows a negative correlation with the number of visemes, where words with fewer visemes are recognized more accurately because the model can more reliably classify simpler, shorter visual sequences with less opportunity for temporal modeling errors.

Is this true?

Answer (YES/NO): NO